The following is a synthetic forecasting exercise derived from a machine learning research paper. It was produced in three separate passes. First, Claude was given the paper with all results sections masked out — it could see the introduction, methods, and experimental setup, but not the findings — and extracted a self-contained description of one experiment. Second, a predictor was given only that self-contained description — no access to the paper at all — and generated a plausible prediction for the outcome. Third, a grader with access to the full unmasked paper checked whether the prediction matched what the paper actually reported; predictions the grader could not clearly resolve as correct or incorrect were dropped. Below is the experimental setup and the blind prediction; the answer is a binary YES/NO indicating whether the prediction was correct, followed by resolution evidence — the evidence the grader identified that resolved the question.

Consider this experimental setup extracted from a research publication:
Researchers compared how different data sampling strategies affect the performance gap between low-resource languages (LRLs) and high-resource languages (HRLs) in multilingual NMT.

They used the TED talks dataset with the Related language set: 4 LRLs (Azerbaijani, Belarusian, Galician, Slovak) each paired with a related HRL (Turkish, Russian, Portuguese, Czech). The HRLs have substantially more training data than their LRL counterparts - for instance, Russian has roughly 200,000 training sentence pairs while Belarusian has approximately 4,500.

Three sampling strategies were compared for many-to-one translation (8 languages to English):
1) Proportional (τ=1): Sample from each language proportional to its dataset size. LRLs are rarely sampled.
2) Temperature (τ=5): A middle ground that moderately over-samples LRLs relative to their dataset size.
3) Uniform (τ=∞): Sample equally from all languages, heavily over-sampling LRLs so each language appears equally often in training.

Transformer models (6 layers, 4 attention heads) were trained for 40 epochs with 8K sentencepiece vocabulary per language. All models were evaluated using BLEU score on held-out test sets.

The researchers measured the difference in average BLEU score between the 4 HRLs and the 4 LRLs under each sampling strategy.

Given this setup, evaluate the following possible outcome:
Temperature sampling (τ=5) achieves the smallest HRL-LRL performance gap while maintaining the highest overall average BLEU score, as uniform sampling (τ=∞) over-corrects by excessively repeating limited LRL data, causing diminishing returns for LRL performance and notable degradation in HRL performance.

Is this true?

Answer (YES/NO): NO